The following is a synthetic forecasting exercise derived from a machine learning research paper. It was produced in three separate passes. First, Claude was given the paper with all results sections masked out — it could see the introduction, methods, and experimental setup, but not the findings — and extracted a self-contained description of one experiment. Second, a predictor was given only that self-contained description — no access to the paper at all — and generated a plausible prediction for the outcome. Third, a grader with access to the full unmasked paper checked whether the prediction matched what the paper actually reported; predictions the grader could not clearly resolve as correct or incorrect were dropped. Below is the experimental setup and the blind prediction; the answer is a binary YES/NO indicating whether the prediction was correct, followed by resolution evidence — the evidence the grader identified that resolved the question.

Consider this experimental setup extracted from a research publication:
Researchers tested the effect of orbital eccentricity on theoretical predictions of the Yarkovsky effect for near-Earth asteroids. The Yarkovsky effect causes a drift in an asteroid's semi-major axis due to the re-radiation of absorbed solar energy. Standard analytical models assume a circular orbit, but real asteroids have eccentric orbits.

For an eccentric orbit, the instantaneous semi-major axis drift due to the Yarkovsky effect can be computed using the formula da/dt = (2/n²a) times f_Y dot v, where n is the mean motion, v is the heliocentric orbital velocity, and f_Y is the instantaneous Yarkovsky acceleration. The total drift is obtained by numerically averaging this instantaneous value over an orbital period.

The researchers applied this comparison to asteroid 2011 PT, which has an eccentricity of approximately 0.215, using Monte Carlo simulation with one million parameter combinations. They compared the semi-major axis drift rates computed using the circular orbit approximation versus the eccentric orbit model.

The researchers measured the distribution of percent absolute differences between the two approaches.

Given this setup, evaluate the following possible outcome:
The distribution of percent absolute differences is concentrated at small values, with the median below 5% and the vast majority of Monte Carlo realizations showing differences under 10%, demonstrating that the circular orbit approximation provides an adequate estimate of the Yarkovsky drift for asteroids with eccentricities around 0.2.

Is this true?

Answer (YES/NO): NO